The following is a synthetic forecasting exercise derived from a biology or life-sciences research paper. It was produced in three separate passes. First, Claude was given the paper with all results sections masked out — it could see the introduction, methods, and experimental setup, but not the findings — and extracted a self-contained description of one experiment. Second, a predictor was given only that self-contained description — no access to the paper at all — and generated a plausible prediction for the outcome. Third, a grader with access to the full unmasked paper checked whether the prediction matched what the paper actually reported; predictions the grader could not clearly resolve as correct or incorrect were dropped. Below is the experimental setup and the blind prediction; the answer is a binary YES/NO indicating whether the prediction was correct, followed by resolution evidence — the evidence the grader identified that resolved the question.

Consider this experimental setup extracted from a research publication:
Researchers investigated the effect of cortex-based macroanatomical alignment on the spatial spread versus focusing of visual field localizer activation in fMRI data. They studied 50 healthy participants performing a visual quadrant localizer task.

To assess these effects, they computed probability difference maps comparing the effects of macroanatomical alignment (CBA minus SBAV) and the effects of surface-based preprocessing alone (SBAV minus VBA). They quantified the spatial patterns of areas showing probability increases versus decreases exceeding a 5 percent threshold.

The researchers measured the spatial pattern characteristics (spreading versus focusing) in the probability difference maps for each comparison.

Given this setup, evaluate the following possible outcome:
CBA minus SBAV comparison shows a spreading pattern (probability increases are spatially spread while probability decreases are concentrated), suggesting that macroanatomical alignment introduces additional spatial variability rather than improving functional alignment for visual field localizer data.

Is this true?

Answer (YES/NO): NO